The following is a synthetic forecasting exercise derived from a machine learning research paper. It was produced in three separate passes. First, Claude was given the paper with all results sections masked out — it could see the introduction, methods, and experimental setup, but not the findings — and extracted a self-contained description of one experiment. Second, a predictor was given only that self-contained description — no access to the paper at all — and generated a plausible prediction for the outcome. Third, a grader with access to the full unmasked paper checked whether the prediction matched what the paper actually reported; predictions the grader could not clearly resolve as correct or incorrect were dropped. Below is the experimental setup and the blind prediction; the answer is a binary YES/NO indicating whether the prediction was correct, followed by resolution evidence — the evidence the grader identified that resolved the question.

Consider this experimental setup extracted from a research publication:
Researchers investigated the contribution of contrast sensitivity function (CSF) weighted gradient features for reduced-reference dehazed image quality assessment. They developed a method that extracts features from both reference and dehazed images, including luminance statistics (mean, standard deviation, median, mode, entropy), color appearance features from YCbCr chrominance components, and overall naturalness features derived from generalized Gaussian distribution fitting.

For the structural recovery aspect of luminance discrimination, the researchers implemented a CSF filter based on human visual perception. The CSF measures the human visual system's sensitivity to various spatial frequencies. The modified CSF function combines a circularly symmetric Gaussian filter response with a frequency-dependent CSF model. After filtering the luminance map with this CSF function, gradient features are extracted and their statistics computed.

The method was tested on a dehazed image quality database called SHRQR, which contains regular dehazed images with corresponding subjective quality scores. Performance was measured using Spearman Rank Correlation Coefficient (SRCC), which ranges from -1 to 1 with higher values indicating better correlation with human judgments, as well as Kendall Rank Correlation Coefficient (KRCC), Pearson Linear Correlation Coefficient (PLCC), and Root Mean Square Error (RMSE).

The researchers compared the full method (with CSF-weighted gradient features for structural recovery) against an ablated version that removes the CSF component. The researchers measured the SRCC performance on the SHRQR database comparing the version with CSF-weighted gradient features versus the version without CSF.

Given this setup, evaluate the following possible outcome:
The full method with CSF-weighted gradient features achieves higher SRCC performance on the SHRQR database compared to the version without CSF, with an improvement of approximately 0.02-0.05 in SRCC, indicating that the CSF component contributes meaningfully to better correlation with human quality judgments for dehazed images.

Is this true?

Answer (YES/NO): NO